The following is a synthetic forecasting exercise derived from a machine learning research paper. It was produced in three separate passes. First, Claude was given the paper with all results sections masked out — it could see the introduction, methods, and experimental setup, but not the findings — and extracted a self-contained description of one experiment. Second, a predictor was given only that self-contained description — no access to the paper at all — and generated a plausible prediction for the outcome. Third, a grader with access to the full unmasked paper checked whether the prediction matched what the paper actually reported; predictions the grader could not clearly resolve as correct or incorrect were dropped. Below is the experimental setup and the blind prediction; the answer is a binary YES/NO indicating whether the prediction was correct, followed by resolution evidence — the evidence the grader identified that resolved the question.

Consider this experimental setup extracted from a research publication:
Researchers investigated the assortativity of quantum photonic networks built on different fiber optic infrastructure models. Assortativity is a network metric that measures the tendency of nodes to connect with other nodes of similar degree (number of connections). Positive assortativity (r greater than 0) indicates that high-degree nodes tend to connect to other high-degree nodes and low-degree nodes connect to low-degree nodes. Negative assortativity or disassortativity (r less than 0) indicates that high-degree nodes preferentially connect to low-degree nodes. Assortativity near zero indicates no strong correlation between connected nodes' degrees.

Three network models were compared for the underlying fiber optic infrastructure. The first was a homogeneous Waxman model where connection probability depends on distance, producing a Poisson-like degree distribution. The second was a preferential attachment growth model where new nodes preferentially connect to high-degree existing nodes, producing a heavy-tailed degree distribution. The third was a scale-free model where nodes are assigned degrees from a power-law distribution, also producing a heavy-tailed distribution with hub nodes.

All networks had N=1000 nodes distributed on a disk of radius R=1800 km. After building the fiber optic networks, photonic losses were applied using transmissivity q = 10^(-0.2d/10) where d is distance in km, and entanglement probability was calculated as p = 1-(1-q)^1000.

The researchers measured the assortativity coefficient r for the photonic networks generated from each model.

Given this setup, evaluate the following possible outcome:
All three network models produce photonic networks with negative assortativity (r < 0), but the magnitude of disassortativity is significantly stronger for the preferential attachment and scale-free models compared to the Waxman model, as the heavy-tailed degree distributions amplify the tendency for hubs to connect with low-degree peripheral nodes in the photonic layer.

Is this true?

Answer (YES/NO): NO